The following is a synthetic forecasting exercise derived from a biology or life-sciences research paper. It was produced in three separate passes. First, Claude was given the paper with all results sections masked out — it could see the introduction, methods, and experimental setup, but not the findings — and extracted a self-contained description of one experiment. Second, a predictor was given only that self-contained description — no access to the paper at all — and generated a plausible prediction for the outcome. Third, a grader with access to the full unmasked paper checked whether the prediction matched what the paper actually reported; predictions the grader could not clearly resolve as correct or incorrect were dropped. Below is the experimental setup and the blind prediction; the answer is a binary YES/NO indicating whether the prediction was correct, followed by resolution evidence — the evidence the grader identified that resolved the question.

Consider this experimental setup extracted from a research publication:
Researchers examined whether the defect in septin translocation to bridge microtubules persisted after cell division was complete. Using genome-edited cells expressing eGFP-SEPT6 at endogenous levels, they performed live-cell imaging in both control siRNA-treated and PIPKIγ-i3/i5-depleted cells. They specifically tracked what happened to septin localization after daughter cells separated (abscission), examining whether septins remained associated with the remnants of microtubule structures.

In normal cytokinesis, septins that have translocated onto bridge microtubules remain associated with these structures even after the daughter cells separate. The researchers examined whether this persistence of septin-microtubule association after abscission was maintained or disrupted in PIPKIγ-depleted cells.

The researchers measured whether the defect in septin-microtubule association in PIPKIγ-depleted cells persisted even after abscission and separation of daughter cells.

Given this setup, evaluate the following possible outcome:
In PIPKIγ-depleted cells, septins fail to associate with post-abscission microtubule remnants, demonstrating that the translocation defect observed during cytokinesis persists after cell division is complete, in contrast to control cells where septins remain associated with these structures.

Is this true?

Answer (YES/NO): YES